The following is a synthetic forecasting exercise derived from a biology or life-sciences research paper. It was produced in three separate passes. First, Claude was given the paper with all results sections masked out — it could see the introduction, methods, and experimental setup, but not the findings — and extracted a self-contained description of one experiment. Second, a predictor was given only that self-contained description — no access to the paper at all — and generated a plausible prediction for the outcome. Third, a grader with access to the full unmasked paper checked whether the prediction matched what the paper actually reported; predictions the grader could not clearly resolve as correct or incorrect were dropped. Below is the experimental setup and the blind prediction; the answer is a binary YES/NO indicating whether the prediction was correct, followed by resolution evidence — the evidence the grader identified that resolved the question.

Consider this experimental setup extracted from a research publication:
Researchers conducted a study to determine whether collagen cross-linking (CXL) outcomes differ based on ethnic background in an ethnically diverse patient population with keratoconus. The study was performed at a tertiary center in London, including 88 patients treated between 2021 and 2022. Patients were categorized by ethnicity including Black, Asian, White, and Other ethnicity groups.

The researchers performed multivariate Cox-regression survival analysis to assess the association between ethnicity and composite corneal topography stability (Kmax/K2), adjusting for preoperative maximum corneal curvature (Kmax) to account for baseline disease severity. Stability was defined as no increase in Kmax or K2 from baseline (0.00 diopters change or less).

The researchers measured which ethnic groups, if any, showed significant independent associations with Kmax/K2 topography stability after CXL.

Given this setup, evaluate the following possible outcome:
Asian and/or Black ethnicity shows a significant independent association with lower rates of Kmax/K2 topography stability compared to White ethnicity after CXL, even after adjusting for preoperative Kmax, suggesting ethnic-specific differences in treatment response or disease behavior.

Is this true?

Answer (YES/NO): NO